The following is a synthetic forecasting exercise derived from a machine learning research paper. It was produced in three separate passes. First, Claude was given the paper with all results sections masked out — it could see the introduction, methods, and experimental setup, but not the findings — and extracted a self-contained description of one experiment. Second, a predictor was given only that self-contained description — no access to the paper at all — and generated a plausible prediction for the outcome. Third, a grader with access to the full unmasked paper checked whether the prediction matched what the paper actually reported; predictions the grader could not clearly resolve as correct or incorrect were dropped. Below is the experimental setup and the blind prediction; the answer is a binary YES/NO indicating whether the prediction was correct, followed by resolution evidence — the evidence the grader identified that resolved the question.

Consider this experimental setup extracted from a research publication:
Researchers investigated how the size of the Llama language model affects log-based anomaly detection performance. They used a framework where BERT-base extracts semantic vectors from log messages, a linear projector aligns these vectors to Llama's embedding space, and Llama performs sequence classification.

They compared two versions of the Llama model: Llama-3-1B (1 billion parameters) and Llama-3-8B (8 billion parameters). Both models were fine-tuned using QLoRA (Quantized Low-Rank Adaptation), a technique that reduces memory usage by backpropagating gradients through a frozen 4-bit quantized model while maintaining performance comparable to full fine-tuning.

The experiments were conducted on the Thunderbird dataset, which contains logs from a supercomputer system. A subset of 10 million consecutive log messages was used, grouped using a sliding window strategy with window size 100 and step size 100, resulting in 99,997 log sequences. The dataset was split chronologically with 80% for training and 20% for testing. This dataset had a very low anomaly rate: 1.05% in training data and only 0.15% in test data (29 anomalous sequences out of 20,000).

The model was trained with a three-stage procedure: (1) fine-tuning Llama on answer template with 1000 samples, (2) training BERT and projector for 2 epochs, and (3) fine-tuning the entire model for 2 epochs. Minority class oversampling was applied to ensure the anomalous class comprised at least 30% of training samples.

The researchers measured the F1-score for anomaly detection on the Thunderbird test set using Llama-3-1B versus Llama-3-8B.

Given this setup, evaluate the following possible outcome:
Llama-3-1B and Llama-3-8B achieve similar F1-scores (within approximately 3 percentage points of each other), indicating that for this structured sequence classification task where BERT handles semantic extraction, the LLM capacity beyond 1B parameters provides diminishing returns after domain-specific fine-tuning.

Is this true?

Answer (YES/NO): NO